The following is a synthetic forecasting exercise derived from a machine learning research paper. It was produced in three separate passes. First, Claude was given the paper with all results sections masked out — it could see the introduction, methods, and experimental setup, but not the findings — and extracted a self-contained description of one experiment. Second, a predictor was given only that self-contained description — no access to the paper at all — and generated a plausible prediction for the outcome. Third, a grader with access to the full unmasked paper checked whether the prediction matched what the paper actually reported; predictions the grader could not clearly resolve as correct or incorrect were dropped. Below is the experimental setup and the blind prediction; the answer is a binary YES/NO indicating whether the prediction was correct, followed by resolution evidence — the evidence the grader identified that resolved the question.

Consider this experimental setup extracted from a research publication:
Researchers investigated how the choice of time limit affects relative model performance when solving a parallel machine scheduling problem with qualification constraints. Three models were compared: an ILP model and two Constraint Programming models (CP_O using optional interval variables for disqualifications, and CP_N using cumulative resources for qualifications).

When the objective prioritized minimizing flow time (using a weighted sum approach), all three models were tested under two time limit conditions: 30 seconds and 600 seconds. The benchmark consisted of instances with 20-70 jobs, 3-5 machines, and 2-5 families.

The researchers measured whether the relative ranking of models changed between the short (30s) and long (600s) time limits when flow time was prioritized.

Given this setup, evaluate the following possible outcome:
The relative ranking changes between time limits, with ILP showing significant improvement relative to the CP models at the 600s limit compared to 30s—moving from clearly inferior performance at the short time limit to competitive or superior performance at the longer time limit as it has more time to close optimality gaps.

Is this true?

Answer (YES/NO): YES